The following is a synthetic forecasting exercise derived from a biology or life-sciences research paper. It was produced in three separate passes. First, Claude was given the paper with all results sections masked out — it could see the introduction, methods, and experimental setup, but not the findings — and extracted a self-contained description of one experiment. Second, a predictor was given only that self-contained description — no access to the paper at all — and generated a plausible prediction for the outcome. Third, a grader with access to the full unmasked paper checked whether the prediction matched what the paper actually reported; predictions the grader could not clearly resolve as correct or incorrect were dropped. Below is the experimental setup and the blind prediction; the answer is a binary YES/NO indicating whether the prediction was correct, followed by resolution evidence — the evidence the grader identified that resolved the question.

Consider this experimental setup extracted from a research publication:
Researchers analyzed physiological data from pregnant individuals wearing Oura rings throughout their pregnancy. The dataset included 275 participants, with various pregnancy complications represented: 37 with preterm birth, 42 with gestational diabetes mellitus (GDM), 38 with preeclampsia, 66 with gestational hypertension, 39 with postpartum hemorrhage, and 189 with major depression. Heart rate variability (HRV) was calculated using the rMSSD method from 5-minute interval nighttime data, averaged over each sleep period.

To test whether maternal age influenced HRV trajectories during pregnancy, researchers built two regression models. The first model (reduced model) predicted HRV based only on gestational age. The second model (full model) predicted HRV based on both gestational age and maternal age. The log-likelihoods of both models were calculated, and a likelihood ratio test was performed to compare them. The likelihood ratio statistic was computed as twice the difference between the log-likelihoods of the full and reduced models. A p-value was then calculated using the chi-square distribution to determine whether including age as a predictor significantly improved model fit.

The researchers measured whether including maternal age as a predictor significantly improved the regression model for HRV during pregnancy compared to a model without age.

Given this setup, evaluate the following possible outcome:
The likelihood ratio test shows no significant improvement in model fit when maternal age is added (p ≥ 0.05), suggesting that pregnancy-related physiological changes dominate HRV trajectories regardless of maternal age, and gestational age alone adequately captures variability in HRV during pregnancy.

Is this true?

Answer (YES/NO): NO